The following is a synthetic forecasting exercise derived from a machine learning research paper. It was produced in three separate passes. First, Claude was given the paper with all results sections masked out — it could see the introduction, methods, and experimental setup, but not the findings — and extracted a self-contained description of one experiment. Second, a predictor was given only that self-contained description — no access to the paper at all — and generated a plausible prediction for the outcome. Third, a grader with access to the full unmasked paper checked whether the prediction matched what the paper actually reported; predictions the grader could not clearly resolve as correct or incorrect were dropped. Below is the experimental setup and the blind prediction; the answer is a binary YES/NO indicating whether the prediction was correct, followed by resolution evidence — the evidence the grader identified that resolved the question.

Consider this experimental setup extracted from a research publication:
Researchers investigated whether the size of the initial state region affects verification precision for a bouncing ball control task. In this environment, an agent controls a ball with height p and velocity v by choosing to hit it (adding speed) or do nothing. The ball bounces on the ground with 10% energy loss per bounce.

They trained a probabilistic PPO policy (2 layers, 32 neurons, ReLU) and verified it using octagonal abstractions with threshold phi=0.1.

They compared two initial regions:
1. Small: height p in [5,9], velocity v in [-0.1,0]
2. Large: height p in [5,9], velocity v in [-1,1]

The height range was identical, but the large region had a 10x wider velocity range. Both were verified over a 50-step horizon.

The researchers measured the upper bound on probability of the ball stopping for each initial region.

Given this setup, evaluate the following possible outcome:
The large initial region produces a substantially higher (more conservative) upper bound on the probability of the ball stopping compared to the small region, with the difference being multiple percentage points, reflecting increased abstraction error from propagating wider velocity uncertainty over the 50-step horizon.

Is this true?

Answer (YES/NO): NO